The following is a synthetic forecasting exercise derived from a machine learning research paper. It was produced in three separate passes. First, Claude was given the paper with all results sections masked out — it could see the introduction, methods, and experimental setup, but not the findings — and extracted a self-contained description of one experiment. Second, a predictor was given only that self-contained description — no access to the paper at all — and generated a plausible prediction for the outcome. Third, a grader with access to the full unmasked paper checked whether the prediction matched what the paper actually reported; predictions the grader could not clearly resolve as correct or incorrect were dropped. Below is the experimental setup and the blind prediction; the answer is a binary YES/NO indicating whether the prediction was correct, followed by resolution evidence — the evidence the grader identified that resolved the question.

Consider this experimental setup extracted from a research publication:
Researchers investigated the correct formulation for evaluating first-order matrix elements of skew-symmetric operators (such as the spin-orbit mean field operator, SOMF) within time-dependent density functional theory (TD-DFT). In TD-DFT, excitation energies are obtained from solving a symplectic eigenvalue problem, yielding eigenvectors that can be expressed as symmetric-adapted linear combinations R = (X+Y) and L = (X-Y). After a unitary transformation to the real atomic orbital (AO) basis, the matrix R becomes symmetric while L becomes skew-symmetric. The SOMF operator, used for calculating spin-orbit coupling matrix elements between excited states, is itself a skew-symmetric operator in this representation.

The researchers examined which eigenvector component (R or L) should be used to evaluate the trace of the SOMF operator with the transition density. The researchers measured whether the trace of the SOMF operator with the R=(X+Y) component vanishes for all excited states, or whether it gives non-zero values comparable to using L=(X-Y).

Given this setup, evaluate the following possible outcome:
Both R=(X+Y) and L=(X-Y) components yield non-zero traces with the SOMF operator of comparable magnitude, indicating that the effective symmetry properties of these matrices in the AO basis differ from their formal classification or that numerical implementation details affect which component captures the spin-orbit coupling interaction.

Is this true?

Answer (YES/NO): NO